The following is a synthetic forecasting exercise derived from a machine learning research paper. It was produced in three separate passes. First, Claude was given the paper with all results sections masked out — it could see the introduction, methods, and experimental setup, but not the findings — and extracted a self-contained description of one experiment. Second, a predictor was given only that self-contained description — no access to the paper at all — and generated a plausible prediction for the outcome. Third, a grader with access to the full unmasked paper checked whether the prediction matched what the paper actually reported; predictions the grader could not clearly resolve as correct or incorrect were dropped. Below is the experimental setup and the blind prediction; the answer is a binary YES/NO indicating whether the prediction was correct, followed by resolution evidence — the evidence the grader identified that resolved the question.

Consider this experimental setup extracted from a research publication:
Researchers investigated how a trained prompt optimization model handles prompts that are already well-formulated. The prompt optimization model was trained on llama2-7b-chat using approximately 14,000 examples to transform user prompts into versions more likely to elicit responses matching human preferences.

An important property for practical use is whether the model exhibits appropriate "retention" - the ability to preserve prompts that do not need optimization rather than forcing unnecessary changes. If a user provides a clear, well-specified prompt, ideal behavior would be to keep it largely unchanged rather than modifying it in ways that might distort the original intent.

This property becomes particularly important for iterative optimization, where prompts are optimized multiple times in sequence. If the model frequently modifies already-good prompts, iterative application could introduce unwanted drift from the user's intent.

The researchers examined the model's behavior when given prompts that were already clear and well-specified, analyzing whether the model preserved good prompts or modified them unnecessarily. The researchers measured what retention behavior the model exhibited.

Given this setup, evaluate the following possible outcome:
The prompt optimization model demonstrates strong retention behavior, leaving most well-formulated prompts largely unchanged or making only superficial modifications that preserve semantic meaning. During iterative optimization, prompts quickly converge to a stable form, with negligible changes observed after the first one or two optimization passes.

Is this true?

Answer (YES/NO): NO